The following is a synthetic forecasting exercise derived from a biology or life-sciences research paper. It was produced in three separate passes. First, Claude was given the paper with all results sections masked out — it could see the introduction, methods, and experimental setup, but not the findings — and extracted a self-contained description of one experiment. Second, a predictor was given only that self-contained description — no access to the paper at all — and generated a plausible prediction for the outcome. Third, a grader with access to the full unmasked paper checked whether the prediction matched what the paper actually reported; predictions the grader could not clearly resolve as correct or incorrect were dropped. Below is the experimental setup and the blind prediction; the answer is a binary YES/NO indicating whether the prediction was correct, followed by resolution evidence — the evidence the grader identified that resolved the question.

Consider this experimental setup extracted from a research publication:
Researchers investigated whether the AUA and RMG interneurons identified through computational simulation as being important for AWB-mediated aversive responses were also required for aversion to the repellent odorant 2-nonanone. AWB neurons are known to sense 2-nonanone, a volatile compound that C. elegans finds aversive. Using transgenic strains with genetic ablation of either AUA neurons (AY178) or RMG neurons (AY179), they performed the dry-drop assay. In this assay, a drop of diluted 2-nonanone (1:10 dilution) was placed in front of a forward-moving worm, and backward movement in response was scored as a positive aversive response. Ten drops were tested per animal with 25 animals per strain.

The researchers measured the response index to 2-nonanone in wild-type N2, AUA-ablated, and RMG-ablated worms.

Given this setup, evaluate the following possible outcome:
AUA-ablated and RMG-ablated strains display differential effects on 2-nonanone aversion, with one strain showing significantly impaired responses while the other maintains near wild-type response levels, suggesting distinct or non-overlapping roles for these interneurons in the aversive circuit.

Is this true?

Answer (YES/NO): NO